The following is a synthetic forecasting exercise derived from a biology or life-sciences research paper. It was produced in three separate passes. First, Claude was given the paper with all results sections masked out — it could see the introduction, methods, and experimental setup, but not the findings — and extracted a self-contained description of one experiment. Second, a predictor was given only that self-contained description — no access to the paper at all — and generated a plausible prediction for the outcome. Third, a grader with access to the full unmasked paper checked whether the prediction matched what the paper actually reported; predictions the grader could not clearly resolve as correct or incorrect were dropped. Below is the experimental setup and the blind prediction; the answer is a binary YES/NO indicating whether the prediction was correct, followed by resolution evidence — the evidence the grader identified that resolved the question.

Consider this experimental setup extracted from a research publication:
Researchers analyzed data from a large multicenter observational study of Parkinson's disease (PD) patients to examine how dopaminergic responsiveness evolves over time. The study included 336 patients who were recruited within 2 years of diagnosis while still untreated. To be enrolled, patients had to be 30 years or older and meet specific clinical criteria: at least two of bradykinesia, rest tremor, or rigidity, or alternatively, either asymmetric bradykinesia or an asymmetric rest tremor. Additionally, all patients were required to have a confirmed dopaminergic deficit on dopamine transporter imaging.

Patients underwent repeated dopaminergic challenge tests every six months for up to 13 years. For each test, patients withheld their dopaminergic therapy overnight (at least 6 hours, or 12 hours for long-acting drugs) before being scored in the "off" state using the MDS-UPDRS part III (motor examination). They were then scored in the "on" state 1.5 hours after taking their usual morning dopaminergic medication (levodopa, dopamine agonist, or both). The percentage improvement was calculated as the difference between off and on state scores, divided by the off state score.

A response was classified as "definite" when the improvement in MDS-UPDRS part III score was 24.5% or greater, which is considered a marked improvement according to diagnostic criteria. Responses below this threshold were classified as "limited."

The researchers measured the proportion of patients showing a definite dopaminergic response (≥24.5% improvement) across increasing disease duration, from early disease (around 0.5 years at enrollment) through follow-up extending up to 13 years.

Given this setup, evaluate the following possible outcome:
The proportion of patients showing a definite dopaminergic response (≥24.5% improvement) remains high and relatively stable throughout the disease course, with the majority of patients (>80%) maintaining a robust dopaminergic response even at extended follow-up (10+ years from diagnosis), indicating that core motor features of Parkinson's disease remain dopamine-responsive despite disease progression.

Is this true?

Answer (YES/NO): NO